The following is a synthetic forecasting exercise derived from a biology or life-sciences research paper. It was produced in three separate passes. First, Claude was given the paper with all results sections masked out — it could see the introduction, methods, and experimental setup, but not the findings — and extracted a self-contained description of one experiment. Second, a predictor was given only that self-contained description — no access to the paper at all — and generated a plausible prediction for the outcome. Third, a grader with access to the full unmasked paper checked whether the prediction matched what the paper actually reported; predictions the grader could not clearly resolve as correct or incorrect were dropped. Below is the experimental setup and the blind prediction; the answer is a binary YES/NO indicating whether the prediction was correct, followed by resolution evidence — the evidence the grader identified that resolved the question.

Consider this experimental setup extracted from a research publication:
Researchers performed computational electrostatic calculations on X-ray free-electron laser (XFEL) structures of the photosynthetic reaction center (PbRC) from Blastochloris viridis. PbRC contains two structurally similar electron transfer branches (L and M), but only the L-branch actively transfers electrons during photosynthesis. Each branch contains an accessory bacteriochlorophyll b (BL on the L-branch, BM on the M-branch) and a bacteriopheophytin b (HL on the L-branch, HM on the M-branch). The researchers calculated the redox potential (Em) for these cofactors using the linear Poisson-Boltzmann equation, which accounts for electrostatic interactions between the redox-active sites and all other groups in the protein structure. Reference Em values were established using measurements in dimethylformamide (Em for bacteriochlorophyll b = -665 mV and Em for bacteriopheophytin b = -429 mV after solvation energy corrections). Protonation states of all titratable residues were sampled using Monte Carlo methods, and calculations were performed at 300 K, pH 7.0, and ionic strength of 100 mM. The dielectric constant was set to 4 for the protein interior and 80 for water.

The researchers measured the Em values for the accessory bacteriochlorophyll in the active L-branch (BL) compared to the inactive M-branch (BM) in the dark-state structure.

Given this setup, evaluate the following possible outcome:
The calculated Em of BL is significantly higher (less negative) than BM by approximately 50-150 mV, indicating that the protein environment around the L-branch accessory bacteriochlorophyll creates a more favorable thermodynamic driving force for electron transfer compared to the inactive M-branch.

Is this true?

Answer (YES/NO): YES